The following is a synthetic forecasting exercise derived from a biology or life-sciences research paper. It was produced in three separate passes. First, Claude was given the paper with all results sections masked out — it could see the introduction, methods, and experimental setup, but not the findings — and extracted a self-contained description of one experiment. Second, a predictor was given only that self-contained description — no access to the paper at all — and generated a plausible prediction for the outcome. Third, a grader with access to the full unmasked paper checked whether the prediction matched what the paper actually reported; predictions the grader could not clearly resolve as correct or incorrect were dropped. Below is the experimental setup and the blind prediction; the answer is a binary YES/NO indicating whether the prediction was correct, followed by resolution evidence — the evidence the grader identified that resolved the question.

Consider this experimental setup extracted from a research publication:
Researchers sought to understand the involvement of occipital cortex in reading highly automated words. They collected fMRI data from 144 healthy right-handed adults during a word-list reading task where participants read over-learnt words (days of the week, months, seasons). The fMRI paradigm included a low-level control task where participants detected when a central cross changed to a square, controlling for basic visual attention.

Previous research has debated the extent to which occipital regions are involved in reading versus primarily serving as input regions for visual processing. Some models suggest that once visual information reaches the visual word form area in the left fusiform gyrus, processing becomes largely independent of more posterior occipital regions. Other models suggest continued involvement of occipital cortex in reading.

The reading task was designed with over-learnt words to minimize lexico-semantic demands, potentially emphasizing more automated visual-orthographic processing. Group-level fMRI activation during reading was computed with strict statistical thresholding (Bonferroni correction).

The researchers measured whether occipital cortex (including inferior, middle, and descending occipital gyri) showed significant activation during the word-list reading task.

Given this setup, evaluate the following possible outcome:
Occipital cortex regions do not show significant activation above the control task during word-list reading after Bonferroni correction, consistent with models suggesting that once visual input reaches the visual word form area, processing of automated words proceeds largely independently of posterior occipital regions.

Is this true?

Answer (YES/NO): NO